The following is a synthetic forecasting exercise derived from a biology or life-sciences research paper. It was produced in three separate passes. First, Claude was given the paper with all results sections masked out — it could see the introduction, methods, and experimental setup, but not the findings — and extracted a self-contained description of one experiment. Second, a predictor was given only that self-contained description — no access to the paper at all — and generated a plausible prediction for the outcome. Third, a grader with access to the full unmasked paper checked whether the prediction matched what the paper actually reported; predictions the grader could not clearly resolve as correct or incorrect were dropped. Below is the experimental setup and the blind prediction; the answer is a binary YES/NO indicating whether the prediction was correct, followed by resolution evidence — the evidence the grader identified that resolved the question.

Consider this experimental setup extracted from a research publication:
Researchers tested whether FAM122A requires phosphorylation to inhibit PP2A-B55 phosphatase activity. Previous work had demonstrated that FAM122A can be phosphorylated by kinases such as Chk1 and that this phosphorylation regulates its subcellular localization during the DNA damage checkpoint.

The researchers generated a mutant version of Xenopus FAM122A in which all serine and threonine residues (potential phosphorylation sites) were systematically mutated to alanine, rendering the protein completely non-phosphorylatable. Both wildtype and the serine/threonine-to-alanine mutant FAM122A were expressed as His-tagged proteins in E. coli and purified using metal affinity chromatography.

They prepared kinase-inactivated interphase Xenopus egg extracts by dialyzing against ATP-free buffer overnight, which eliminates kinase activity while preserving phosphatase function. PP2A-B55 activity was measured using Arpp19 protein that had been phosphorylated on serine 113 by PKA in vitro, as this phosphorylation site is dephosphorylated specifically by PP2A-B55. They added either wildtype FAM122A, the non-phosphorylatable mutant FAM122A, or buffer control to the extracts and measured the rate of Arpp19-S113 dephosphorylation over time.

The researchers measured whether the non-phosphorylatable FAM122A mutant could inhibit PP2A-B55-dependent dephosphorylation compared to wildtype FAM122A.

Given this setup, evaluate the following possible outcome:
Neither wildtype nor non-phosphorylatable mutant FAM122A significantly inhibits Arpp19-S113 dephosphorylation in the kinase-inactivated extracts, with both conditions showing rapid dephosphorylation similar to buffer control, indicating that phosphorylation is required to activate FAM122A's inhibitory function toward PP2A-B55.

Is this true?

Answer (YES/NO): NO